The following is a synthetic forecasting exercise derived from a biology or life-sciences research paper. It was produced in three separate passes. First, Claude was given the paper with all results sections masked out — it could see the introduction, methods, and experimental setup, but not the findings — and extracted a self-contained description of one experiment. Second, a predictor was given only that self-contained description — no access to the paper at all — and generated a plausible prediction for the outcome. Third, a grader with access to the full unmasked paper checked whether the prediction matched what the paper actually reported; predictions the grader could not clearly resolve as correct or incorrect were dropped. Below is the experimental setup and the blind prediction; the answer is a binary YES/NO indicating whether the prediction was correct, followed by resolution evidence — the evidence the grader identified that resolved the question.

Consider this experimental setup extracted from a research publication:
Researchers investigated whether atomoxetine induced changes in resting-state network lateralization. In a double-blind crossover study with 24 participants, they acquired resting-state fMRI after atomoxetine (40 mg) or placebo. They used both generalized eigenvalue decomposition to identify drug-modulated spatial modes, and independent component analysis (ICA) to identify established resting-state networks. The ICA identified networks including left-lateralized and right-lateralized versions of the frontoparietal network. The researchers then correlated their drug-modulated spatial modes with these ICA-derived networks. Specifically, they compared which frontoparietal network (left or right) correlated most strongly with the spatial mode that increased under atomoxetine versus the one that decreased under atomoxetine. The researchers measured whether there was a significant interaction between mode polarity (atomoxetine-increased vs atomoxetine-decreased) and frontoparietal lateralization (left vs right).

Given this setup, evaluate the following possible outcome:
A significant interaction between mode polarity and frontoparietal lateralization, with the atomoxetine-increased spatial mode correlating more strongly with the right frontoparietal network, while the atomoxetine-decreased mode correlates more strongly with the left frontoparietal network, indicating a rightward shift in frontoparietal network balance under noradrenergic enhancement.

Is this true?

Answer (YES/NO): YES